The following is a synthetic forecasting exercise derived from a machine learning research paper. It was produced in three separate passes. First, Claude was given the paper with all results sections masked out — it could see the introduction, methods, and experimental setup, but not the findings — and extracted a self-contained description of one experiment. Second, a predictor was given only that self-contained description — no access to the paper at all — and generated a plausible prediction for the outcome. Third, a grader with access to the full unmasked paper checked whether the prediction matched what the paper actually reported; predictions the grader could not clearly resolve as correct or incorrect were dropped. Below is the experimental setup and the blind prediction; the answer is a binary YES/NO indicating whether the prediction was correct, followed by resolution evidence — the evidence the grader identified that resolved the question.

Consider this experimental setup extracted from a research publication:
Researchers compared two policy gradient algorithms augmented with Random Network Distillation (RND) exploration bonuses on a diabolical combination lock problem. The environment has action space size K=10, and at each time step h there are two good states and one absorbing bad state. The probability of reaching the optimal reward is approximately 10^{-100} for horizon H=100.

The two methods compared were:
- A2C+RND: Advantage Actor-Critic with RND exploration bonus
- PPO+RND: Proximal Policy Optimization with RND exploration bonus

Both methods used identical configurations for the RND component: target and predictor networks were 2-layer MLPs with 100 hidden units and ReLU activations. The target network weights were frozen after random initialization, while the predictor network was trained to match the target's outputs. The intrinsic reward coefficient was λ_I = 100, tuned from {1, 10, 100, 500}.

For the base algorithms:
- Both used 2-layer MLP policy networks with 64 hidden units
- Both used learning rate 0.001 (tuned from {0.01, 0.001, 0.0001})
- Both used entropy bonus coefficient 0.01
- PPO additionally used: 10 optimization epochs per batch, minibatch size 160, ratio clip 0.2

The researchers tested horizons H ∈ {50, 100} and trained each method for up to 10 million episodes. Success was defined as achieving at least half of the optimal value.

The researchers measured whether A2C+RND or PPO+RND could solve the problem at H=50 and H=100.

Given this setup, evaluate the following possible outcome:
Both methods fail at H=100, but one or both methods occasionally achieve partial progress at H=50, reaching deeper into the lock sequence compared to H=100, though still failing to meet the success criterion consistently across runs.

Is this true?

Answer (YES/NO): NO